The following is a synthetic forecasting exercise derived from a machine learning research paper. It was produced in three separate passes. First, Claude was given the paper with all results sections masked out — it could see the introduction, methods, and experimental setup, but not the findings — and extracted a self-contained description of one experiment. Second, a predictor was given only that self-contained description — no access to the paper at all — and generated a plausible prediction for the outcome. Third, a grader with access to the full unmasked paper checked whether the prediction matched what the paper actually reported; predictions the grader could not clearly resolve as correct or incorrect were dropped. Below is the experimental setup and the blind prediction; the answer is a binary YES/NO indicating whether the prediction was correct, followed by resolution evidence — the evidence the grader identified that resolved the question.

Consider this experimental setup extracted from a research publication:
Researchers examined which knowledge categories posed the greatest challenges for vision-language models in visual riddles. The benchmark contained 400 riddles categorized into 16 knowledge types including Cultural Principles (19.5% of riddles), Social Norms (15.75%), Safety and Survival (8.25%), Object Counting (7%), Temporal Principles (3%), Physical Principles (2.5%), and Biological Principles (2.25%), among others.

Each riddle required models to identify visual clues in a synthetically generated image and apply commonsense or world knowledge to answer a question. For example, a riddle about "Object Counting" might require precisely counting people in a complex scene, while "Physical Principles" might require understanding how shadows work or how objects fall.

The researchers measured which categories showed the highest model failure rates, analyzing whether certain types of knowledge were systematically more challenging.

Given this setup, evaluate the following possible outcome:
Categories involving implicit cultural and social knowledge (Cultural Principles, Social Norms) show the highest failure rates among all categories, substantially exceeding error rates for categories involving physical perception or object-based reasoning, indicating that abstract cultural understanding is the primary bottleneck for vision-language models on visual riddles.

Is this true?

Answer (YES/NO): NO